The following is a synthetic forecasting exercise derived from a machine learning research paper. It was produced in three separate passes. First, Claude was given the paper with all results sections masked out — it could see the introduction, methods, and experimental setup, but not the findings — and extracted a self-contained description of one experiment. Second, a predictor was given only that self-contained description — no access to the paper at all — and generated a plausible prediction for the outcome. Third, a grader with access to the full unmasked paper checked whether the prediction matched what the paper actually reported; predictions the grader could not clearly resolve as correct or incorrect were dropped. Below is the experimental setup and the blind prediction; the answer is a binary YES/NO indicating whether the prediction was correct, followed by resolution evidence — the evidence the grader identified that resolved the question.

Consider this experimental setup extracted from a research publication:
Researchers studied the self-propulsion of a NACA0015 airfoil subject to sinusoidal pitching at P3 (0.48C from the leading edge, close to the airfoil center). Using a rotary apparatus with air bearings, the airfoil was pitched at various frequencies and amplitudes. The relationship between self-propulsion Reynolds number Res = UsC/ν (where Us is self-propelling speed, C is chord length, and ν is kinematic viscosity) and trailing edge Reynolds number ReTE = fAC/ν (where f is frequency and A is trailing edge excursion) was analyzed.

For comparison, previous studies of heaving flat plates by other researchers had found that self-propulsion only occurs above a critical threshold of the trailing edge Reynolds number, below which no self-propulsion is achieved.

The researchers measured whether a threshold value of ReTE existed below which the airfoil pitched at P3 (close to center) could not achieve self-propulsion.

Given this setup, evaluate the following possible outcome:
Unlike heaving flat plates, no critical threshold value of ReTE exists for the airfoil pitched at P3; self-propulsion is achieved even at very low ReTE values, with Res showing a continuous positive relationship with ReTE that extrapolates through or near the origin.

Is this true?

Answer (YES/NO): NO